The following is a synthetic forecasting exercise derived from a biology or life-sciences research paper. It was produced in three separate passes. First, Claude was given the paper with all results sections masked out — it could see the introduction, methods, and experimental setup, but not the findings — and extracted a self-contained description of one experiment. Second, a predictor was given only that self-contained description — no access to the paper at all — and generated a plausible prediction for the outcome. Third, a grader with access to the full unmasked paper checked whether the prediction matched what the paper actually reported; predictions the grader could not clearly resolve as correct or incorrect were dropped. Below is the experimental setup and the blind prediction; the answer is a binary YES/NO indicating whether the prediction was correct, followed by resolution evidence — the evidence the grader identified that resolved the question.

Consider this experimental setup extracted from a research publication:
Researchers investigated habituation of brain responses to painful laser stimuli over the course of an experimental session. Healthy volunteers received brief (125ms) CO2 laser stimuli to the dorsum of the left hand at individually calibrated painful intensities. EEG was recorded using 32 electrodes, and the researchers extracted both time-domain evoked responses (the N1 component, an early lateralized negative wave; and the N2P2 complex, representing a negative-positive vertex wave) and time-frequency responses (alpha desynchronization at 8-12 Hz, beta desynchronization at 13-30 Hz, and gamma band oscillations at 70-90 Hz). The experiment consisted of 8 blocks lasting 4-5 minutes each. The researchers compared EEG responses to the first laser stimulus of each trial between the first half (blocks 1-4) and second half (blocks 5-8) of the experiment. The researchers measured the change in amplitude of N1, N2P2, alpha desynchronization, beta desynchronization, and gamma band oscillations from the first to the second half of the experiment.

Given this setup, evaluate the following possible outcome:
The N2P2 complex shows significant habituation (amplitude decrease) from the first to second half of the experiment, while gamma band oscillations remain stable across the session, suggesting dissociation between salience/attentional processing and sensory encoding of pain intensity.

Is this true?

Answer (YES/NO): NO